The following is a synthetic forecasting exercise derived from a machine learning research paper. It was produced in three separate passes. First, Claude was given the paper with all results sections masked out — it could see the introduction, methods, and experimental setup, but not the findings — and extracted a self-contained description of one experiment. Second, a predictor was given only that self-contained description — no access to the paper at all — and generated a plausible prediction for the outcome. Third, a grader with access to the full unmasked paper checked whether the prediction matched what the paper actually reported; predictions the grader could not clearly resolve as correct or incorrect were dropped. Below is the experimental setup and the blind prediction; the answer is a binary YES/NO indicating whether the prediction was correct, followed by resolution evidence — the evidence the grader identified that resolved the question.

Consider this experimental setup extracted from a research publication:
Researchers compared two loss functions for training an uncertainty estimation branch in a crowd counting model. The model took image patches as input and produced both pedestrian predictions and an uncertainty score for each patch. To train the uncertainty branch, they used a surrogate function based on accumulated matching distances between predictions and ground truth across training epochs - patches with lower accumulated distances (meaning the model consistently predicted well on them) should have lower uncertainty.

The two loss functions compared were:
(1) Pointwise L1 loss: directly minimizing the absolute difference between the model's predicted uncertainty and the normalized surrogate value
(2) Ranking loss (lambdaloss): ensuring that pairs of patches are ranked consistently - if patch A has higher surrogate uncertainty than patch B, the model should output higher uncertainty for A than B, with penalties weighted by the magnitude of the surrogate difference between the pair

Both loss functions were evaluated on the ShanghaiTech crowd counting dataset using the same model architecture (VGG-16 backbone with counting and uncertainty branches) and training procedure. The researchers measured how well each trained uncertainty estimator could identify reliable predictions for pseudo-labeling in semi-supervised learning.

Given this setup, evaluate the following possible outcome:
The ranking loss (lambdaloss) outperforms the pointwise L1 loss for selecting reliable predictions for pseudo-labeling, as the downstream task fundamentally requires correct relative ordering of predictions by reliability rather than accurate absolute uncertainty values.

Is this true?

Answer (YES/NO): YES